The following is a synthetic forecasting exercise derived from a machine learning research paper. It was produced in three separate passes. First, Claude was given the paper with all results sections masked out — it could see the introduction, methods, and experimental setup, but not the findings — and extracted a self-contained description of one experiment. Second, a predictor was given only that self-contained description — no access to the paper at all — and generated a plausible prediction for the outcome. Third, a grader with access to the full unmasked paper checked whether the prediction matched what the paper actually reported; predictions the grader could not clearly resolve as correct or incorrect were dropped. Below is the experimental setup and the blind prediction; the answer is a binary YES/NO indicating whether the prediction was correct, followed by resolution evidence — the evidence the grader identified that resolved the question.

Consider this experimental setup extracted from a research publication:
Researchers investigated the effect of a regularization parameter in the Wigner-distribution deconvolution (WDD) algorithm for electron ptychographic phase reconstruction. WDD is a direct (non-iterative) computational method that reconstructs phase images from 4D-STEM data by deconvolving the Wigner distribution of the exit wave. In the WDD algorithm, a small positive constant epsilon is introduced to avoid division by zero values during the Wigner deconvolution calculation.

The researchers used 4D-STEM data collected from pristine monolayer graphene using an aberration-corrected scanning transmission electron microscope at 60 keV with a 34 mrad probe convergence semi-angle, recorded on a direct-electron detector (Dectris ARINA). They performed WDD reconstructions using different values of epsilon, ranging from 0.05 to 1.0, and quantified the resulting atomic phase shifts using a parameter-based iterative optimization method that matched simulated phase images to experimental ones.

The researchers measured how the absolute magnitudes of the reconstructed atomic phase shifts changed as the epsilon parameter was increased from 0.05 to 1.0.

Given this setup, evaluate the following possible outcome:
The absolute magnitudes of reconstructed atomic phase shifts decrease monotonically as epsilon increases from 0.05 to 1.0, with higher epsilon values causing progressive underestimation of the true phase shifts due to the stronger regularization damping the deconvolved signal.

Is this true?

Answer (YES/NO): YES